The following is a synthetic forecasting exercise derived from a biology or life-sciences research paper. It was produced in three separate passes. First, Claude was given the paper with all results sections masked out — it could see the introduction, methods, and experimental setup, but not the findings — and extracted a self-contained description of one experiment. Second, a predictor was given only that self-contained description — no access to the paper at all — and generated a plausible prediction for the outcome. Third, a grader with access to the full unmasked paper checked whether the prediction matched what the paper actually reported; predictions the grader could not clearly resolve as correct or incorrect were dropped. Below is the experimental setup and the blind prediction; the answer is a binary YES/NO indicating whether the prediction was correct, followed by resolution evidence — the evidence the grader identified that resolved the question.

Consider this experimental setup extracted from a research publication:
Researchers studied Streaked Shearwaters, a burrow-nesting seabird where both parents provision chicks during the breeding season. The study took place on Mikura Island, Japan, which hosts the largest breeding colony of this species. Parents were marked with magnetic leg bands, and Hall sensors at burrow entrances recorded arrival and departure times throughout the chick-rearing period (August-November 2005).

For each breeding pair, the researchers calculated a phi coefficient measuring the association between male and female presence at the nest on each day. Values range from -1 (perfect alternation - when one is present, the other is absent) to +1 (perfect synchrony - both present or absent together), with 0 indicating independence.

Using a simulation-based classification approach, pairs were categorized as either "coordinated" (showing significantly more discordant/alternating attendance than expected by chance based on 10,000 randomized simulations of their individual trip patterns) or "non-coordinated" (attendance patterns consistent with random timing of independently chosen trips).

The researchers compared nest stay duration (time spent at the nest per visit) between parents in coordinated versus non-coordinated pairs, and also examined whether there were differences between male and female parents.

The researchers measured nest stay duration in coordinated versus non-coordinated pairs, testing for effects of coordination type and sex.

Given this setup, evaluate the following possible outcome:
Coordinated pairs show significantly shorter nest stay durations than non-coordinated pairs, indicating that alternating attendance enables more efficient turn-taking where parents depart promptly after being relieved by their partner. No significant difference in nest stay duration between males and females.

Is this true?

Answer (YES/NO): NO